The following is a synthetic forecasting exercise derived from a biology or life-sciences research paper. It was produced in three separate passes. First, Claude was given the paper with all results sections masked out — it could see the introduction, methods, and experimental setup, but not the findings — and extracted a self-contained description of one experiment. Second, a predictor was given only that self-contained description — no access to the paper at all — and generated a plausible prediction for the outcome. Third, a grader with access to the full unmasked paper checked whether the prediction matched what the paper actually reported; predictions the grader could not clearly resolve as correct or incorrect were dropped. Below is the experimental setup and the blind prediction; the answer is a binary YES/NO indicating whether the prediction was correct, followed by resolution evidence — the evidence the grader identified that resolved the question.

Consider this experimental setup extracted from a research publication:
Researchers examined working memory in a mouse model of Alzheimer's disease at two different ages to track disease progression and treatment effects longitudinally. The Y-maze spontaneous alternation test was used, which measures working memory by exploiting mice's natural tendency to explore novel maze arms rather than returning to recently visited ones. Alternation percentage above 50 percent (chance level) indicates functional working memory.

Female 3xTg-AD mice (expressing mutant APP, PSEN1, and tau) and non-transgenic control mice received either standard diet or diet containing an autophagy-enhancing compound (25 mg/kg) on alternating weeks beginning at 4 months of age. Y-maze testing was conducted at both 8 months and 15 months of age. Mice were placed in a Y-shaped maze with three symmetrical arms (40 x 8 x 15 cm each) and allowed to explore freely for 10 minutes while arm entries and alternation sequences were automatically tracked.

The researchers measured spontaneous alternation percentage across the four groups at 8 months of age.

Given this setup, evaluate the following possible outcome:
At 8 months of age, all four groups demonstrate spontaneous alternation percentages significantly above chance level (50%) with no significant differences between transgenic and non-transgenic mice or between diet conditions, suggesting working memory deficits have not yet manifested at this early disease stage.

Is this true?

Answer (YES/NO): NO